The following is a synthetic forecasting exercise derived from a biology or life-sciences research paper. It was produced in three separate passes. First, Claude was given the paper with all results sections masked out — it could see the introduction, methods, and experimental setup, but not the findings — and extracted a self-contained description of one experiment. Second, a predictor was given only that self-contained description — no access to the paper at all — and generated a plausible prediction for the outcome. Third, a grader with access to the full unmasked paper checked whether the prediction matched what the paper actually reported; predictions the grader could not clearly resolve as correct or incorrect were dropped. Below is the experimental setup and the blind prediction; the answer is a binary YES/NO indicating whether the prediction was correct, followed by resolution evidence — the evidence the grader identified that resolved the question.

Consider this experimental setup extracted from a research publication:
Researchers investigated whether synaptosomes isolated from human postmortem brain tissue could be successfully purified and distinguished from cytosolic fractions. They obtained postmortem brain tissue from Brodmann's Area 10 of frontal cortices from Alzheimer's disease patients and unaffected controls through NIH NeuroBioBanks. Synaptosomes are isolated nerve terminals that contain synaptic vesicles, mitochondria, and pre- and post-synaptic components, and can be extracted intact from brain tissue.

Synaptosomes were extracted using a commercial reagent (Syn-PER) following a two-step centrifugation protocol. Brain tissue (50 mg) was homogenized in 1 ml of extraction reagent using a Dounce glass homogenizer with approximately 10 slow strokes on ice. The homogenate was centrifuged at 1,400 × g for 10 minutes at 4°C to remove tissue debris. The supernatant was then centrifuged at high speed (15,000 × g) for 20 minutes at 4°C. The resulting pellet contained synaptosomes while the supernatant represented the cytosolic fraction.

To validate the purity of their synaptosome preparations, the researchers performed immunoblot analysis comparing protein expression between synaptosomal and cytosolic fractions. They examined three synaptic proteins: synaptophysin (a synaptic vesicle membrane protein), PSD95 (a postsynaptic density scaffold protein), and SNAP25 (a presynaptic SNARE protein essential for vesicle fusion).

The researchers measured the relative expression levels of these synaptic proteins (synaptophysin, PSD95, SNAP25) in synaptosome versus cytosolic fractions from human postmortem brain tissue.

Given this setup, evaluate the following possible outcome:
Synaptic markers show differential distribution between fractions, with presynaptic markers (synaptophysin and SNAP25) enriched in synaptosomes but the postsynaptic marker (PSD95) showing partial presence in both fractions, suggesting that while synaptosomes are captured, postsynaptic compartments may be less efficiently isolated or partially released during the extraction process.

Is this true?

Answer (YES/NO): NO